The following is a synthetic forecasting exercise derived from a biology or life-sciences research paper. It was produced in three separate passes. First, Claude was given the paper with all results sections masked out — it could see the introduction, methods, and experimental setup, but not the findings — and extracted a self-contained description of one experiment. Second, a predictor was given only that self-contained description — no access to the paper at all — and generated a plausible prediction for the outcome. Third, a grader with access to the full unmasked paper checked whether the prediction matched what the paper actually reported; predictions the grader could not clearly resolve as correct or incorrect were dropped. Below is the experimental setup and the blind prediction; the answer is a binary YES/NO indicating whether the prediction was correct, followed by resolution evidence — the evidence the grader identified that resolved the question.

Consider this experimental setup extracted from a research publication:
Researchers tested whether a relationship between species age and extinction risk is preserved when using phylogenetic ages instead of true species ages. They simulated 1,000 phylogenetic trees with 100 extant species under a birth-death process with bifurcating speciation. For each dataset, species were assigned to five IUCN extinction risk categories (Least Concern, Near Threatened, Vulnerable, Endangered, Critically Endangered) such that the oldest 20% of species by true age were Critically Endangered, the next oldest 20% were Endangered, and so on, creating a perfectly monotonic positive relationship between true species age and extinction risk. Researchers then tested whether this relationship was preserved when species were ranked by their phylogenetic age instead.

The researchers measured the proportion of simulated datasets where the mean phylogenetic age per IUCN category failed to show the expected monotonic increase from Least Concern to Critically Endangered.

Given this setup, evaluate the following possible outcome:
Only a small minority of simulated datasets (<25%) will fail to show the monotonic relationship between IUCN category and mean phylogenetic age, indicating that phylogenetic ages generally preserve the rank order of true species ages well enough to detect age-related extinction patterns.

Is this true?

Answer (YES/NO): YES